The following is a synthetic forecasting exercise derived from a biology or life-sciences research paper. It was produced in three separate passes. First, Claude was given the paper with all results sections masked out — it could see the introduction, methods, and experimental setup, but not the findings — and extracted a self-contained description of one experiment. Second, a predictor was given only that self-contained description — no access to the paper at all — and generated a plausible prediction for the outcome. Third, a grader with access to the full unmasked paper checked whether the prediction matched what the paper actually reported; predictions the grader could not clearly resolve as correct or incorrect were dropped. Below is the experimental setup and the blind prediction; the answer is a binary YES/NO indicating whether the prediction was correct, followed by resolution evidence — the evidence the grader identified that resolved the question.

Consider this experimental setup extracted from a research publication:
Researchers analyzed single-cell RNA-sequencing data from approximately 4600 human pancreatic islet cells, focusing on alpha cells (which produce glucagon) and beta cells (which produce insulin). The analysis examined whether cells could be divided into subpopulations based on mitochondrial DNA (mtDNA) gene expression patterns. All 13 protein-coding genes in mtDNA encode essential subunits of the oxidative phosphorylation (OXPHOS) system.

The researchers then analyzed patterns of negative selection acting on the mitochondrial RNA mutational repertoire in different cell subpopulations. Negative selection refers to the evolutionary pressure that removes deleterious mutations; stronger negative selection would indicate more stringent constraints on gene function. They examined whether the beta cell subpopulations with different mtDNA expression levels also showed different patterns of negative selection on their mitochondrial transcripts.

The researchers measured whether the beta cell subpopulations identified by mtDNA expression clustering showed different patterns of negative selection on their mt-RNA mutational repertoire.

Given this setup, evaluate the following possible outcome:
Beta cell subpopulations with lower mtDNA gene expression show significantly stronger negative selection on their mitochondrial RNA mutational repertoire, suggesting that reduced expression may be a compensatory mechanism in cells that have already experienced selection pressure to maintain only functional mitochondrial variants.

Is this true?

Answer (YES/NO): NO